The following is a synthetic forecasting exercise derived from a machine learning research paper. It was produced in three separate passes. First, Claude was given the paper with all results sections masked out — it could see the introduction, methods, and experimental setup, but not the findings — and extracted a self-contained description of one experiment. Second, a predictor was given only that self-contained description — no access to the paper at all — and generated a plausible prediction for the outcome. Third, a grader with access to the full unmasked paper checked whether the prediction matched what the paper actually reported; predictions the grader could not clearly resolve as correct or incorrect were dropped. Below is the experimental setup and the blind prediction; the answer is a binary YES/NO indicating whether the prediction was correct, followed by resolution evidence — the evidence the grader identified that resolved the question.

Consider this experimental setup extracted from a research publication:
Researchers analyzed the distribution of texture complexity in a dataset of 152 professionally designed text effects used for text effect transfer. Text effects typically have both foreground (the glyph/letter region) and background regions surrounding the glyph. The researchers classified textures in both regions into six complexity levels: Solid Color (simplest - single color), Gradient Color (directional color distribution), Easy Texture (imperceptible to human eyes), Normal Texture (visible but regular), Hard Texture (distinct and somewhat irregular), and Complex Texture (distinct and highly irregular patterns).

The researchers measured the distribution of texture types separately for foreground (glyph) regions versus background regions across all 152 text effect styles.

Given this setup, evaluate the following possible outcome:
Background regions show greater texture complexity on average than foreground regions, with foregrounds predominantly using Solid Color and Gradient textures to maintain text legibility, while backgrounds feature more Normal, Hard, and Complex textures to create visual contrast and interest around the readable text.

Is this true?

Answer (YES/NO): NO